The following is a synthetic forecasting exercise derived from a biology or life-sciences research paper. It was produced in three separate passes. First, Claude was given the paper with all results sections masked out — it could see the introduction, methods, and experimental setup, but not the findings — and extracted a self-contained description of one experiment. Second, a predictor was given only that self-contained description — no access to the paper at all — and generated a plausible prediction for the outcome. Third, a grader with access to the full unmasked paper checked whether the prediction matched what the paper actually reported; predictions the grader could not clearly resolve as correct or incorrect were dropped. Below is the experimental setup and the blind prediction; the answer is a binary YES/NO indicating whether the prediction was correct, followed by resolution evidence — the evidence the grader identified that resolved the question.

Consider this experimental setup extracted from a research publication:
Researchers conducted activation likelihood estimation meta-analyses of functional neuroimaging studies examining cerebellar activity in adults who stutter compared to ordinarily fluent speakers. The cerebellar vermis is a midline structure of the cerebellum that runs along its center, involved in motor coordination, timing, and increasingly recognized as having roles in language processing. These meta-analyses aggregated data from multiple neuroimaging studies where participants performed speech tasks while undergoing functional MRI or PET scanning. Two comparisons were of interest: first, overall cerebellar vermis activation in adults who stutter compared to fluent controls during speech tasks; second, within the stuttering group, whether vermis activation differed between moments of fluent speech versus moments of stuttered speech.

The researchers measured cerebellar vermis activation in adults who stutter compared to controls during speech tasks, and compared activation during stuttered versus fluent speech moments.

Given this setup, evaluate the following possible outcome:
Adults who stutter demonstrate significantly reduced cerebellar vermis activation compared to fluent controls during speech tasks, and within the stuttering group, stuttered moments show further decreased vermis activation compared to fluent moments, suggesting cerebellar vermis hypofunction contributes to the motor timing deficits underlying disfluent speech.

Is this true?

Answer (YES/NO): NO